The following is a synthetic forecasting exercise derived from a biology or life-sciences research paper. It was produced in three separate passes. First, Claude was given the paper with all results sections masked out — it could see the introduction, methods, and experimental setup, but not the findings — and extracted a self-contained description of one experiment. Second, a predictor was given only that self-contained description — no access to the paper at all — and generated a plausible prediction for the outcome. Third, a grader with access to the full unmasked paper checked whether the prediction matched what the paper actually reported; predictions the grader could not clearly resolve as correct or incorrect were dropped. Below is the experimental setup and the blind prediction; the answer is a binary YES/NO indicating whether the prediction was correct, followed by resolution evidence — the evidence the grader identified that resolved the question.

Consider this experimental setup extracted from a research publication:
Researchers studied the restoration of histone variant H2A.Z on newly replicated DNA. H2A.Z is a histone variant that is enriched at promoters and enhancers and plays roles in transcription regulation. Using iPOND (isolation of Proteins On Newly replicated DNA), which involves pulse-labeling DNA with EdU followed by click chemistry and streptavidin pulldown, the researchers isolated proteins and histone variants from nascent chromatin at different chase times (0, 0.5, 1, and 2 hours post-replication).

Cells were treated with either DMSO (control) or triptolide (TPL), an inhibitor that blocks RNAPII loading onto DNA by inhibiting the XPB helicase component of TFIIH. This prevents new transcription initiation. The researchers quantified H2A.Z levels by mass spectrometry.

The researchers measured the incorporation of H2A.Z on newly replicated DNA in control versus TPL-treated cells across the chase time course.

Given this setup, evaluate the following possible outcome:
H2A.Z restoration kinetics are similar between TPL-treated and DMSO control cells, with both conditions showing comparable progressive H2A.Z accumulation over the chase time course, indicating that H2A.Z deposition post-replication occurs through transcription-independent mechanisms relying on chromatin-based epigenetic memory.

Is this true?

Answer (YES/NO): NO